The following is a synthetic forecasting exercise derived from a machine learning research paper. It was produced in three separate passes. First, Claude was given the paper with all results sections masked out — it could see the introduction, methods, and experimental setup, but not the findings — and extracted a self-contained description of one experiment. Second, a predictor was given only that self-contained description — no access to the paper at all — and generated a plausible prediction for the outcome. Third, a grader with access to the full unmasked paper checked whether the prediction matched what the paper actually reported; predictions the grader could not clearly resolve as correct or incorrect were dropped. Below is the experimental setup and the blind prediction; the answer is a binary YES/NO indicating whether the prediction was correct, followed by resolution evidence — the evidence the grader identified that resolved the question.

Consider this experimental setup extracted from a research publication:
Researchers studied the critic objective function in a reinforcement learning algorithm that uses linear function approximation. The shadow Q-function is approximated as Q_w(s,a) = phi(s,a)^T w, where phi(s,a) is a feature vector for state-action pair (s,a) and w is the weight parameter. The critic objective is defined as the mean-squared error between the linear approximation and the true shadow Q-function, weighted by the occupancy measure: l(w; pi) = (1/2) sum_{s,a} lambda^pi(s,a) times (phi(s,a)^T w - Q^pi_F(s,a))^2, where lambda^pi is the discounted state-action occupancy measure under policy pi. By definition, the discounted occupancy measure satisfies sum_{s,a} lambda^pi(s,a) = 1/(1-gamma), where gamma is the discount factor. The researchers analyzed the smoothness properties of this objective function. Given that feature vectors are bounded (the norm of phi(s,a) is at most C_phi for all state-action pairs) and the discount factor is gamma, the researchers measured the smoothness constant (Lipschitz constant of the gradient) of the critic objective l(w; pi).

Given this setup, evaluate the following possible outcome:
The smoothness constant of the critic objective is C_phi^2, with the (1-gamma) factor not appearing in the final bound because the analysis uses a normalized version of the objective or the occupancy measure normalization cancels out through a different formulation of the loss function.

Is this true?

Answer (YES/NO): NO